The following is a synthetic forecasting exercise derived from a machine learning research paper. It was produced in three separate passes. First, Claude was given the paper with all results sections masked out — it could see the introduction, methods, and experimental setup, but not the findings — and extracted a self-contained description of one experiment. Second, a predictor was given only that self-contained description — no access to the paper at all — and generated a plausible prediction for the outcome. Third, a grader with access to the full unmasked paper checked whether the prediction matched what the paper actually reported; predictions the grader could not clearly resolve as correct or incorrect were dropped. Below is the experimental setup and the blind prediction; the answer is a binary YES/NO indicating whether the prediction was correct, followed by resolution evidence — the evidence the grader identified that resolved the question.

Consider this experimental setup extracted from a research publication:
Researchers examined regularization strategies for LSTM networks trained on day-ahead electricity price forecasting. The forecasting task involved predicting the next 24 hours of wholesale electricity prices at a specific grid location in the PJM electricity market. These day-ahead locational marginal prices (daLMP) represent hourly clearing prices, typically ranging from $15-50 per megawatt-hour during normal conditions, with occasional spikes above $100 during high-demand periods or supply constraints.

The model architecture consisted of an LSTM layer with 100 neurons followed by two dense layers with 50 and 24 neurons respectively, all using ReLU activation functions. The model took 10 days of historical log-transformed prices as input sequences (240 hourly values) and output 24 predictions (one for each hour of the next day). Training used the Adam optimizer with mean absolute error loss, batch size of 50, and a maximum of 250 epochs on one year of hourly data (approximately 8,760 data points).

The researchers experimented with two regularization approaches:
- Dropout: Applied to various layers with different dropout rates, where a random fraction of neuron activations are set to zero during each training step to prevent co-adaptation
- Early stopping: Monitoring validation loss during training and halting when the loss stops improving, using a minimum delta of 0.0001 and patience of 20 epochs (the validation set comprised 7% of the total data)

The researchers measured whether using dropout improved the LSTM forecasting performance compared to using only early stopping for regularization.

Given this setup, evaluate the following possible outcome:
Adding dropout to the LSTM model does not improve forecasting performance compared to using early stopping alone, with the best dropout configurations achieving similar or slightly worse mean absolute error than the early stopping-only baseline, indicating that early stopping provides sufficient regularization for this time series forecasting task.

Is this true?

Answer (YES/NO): YES